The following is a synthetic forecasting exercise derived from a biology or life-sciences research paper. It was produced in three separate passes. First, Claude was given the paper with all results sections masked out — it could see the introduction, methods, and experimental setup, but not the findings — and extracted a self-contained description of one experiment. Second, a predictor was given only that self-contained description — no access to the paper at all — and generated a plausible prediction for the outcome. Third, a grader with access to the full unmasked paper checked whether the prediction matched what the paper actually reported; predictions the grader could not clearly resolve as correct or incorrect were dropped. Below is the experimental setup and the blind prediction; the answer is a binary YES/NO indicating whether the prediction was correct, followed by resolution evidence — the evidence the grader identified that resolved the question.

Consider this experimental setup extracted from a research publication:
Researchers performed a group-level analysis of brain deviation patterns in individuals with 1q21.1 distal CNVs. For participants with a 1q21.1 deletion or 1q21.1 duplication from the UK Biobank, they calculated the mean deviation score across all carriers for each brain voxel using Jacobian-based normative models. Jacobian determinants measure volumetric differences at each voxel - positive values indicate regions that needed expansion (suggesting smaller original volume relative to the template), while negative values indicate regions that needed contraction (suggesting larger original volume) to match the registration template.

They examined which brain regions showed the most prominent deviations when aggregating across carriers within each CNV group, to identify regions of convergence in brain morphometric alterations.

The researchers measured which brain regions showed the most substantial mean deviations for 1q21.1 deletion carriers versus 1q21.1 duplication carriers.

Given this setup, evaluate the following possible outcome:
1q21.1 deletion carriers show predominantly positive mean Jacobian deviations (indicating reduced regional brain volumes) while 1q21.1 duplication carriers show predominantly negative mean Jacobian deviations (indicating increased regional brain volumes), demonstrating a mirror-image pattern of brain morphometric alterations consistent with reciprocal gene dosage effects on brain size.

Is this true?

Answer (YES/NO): YES